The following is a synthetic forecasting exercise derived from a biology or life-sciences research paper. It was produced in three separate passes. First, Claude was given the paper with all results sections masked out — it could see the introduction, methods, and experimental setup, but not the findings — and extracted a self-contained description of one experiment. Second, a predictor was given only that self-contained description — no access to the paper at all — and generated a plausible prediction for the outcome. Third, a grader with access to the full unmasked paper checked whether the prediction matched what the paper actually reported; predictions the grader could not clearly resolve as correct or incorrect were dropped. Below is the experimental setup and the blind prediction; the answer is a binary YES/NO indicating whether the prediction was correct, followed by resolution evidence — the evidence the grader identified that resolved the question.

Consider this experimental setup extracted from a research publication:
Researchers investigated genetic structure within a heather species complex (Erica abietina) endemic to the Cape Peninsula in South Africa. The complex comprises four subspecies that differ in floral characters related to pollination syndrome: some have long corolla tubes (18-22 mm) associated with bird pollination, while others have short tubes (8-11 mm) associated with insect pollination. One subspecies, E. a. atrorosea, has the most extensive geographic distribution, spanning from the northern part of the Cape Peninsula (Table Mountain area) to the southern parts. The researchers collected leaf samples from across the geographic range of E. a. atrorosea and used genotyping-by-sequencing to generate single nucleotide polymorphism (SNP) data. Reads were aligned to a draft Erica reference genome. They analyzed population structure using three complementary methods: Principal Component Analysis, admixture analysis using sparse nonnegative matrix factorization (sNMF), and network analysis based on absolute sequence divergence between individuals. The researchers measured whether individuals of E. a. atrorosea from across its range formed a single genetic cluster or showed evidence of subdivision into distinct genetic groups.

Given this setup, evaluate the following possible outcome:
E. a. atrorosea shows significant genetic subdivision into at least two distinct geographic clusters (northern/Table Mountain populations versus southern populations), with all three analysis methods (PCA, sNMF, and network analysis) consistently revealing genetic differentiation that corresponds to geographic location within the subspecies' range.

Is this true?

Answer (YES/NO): YES